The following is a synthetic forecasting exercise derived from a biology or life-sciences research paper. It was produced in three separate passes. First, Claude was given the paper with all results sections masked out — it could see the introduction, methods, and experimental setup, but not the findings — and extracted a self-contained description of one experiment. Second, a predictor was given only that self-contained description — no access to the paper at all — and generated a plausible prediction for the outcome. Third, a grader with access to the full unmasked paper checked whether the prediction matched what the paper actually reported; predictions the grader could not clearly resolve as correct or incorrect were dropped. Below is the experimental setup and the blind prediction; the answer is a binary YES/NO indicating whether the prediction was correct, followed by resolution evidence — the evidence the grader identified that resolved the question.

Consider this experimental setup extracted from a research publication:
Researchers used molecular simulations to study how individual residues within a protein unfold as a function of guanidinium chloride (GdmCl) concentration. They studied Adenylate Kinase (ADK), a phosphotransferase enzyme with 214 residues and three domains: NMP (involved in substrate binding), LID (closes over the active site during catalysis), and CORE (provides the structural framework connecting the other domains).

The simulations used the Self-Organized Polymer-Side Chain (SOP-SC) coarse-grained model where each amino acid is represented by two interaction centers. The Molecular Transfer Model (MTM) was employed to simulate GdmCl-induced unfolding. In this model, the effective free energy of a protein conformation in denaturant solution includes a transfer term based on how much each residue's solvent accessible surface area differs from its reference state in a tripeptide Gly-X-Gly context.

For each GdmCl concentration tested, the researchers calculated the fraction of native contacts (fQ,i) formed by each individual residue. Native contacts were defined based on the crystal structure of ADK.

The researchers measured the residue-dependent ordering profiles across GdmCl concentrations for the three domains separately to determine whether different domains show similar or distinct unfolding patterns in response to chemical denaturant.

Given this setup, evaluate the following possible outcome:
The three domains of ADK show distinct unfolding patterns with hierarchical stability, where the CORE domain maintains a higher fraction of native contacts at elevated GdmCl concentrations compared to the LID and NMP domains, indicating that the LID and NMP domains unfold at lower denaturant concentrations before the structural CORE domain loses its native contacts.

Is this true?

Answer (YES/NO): NO